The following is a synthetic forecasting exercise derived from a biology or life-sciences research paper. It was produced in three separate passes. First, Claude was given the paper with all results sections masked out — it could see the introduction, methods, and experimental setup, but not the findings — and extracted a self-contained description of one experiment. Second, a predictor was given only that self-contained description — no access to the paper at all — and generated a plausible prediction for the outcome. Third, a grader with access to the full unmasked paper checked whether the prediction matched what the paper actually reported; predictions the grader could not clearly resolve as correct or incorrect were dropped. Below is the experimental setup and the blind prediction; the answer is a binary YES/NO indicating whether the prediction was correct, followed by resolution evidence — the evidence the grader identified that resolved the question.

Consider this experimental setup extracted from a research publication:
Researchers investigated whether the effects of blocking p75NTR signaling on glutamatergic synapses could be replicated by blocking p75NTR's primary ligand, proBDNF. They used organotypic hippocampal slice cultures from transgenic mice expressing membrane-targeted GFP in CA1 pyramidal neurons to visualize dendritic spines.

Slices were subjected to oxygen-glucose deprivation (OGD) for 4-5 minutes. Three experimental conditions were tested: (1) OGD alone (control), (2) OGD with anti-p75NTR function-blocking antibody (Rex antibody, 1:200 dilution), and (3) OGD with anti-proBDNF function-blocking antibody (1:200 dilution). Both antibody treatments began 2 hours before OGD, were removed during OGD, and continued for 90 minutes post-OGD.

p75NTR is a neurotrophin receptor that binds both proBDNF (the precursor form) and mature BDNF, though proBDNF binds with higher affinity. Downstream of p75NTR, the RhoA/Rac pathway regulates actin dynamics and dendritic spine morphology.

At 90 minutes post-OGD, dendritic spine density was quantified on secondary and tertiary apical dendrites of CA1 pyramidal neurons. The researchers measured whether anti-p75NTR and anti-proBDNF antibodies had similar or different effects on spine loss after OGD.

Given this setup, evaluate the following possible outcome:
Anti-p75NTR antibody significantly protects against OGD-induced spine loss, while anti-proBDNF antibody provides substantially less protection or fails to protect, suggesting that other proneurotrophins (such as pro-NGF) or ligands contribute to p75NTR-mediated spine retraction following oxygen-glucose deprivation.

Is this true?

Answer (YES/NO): NO